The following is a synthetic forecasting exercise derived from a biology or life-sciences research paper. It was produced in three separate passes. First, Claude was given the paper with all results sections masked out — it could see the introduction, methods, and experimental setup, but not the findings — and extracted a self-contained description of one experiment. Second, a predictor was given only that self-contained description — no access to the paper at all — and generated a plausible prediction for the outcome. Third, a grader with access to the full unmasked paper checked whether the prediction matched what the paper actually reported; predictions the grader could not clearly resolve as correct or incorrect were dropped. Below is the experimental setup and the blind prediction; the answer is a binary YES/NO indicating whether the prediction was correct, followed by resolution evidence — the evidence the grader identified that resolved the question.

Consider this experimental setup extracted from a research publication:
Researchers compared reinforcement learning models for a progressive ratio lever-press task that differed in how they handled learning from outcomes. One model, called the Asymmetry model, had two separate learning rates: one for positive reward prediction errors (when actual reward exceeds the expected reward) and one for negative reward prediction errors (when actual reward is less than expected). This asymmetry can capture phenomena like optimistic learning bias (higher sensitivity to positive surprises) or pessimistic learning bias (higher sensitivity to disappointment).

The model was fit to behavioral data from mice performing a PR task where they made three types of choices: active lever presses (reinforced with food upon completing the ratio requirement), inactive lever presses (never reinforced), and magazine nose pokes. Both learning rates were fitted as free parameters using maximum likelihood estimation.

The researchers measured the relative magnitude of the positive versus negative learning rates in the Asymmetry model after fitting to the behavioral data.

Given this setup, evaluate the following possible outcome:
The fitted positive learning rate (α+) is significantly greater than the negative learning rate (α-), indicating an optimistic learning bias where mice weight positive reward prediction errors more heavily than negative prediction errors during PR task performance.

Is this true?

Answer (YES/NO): NO